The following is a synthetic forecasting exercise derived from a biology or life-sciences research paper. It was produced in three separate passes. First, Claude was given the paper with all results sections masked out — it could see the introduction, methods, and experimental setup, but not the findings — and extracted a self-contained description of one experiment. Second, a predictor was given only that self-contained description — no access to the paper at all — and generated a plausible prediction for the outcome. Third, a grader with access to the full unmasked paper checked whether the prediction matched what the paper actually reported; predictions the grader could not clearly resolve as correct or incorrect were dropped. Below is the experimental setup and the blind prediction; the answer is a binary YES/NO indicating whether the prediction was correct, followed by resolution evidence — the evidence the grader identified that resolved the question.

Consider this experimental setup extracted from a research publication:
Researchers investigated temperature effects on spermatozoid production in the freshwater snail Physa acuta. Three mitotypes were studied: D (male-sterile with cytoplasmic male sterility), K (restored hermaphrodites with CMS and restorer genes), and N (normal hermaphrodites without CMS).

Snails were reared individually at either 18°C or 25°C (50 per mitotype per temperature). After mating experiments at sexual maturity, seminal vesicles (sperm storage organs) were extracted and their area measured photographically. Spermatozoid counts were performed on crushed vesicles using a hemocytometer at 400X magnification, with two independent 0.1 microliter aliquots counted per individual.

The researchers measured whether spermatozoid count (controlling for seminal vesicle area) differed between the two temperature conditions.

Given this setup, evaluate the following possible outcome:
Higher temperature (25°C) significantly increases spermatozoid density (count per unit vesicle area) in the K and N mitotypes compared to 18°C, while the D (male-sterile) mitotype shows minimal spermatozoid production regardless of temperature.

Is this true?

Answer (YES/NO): NO